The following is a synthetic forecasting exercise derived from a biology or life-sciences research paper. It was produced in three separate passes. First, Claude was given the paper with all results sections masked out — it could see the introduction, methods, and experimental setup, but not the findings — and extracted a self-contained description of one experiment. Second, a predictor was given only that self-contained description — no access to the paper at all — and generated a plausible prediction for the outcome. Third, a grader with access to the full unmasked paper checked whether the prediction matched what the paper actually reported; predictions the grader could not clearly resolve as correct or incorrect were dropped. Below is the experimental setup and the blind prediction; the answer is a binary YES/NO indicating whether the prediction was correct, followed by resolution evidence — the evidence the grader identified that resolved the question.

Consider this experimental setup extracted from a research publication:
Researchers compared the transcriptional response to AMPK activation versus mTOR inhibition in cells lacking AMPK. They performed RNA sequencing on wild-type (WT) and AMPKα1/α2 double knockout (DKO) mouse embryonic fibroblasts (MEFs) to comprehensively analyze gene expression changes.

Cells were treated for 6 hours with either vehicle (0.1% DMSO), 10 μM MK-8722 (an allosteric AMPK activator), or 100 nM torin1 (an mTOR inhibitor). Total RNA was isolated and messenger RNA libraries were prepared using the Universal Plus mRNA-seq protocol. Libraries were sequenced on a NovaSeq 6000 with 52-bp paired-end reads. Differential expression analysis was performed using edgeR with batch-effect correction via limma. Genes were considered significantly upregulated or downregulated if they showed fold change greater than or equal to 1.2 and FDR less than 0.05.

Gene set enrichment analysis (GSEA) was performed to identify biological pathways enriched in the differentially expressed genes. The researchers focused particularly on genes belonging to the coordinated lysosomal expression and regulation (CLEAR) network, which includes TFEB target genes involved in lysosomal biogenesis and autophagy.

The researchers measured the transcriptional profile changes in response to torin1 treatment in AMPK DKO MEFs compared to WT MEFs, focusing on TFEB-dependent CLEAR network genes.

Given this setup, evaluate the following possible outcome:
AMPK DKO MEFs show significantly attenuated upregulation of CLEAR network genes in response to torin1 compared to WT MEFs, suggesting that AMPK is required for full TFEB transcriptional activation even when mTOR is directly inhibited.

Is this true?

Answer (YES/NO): NO